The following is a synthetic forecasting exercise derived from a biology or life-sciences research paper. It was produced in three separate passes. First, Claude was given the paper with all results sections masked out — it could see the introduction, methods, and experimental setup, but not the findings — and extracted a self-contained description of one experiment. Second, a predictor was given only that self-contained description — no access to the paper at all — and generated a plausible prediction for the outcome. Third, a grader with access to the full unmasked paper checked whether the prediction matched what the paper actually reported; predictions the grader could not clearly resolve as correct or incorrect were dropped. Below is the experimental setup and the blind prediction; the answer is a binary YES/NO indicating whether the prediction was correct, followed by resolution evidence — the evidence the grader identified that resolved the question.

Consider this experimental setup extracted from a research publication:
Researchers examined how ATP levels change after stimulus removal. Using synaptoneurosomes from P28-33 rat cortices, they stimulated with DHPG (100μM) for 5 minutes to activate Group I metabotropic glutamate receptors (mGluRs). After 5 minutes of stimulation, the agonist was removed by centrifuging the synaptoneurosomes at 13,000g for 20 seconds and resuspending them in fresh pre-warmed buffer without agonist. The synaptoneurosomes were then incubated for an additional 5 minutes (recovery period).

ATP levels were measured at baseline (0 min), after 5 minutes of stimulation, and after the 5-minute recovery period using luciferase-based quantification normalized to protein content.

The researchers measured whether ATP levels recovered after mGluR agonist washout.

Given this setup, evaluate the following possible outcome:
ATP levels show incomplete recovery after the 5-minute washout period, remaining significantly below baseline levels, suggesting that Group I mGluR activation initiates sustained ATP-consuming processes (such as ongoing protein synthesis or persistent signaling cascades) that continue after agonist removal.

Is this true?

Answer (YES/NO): NO